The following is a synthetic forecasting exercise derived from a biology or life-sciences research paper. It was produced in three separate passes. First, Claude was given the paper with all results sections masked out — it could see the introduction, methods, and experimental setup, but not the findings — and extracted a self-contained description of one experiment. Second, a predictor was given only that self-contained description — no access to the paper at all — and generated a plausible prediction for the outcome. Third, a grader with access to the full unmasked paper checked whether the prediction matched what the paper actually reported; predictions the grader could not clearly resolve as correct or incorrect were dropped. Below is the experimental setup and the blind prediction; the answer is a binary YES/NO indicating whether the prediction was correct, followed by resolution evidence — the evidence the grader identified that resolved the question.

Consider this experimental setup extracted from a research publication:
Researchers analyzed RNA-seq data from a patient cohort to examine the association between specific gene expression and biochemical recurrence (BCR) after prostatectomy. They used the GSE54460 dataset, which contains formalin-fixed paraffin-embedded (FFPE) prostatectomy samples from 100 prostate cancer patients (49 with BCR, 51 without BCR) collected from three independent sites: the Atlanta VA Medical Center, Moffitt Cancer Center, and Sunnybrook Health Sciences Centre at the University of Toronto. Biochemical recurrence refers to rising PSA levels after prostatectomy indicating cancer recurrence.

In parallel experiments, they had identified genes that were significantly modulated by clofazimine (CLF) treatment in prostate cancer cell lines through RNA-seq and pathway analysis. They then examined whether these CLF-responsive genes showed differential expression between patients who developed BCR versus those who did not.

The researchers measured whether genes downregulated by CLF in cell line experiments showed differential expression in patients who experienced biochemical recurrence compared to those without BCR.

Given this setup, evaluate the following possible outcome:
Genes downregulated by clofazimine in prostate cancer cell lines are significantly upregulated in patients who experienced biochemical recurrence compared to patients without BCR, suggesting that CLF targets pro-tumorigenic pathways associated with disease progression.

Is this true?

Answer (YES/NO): YES